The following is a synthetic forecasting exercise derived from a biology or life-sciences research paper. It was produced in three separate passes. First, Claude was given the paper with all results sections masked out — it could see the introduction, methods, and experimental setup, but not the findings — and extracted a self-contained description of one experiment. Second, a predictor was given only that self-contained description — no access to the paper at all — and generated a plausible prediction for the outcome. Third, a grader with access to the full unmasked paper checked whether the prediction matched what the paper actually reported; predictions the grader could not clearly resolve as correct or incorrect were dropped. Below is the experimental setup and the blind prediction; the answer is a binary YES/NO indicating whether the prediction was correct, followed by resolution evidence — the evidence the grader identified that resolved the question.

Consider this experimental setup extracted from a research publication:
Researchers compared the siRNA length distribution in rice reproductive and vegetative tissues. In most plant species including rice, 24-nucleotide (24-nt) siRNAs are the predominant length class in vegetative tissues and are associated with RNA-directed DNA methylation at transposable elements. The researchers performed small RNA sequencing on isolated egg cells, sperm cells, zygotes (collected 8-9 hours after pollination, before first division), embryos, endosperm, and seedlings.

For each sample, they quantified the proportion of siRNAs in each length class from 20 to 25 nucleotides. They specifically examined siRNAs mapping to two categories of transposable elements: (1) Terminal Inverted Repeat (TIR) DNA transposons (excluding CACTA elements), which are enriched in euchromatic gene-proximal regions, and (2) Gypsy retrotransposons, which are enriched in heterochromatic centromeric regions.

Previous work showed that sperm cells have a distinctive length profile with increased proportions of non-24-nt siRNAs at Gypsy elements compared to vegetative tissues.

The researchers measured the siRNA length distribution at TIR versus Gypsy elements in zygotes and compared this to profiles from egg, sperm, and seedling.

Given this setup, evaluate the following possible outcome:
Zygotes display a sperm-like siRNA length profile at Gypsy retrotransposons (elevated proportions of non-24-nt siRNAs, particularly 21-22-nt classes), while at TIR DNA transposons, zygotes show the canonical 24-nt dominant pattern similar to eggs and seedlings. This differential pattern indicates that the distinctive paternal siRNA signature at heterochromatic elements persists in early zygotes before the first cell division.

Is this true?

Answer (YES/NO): NO